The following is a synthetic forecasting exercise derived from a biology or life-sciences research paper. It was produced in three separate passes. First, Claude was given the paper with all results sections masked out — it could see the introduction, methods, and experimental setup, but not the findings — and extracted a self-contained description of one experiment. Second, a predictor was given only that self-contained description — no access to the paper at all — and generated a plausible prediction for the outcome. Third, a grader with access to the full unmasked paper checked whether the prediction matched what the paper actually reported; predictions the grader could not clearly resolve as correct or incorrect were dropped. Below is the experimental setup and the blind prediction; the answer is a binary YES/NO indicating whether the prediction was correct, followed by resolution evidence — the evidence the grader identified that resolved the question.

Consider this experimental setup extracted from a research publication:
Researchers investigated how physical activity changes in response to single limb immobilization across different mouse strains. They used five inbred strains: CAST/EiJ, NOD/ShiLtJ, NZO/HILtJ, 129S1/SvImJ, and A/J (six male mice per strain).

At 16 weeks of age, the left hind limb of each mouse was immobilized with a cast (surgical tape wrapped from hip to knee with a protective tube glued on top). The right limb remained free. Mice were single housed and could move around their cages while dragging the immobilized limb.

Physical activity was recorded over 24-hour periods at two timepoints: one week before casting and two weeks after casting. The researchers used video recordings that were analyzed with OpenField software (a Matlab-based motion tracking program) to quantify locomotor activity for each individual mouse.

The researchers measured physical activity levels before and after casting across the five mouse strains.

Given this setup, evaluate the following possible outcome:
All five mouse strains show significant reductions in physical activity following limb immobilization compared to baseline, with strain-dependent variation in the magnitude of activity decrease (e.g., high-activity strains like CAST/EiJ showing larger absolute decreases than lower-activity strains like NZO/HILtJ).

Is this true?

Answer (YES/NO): NO